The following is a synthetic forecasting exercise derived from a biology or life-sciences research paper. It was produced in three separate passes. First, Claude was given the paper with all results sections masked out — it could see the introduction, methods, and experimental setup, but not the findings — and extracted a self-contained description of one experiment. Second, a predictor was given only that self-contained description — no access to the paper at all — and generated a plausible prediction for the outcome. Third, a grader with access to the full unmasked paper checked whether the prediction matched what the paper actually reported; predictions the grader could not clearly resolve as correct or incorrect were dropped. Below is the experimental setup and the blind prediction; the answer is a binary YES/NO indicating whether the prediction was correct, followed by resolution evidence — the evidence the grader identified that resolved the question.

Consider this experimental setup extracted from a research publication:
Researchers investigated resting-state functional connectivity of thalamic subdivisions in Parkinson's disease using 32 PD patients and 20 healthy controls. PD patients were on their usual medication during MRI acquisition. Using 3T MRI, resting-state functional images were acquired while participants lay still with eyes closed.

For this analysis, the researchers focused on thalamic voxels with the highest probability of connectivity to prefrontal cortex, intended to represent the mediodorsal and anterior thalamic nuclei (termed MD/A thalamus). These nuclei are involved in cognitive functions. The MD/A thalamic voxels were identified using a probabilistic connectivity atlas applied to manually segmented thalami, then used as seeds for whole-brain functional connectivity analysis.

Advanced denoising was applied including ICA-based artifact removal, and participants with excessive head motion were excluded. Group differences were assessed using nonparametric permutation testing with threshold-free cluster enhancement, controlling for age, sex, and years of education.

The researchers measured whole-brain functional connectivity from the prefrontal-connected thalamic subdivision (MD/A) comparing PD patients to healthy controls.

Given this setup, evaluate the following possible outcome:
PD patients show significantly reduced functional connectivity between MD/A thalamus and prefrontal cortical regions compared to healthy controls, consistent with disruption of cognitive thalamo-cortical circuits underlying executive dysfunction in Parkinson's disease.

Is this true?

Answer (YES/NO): NO